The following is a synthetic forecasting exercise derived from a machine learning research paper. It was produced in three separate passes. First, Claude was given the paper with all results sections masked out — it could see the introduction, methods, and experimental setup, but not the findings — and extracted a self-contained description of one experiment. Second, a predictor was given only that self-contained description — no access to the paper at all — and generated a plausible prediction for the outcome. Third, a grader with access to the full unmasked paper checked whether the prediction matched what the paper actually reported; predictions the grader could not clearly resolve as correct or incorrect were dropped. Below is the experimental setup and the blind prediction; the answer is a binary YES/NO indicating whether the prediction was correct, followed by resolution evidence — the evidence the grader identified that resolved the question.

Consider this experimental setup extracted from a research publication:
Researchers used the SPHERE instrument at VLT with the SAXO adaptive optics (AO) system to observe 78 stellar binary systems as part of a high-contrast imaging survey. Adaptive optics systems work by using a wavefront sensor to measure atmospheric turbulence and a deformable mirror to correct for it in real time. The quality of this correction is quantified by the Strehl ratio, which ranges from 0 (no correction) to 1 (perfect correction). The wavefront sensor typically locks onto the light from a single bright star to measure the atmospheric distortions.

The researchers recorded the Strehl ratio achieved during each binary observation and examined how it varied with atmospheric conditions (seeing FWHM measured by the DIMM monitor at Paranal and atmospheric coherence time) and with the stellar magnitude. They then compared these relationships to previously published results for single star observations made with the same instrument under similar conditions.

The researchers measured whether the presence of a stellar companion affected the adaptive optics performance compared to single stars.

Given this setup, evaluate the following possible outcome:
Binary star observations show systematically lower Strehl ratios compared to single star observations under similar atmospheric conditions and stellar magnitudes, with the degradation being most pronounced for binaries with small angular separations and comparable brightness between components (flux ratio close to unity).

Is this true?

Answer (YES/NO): NO